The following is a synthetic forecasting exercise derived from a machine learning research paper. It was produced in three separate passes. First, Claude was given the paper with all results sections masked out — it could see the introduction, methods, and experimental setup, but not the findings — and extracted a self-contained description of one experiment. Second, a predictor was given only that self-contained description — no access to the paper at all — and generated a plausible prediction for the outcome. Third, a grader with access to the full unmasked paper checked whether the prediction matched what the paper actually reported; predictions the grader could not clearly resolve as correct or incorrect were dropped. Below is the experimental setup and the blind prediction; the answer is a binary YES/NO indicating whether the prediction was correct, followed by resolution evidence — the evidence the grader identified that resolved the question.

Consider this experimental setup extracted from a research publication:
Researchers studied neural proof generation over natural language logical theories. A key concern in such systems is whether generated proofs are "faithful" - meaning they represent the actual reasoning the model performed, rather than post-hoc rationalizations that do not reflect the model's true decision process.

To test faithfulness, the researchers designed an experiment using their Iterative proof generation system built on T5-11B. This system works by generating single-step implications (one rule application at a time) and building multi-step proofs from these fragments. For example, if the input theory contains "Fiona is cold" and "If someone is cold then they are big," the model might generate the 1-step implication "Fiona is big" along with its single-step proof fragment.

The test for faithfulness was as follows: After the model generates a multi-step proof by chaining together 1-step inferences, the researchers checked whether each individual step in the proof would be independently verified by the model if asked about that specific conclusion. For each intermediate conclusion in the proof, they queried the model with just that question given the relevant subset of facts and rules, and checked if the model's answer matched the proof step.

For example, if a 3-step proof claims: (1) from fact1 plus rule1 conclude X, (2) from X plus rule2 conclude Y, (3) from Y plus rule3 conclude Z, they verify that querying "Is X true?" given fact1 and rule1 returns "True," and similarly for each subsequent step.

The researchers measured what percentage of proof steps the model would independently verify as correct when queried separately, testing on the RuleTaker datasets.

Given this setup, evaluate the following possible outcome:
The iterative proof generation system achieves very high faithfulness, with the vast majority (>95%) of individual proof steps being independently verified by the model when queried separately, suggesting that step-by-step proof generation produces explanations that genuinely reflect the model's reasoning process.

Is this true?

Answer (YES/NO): YES